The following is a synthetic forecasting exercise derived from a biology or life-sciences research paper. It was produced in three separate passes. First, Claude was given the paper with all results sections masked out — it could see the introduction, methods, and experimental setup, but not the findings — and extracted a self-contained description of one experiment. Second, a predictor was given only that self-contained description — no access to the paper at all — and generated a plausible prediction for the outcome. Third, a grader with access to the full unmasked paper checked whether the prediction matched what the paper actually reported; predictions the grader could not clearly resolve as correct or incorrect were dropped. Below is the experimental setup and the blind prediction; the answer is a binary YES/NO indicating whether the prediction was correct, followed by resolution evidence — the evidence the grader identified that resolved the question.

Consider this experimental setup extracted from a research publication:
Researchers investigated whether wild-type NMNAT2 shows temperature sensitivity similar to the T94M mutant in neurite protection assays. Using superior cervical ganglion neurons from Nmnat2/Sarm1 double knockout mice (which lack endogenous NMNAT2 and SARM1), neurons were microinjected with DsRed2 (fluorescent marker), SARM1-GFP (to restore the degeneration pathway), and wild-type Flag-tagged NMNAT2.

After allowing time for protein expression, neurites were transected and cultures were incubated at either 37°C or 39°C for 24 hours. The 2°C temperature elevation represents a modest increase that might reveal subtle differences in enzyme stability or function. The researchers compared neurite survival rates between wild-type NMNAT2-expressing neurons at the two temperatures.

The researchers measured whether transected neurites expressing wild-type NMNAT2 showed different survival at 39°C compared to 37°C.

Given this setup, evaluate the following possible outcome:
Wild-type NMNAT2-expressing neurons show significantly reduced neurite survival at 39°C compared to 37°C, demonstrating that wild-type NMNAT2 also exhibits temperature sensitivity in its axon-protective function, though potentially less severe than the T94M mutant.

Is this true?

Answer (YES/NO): YES